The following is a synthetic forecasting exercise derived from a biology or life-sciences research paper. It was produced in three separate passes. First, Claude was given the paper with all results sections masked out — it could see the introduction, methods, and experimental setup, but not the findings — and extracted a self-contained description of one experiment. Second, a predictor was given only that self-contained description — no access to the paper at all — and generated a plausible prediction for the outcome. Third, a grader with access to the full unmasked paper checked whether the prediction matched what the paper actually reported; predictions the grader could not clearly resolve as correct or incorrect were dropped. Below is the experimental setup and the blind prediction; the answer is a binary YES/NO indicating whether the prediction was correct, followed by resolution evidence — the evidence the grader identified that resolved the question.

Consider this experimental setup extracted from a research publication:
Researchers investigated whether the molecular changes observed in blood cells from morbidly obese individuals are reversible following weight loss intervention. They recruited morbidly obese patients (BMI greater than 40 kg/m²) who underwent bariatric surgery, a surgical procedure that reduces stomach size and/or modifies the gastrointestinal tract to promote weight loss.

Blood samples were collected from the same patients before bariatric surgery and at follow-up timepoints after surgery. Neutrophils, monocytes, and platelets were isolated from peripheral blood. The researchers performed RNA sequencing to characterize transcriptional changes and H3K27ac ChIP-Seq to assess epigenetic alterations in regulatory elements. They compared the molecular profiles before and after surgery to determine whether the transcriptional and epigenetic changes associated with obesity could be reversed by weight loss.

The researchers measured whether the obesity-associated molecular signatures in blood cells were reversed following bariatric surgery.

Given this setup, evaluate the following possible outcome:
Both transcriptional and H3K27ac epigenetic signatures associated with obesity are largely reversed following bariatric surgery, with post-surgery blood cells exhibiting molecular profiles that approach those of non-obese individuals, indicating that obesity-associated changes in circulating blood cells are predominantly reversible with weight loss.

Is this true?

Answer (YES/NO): NO